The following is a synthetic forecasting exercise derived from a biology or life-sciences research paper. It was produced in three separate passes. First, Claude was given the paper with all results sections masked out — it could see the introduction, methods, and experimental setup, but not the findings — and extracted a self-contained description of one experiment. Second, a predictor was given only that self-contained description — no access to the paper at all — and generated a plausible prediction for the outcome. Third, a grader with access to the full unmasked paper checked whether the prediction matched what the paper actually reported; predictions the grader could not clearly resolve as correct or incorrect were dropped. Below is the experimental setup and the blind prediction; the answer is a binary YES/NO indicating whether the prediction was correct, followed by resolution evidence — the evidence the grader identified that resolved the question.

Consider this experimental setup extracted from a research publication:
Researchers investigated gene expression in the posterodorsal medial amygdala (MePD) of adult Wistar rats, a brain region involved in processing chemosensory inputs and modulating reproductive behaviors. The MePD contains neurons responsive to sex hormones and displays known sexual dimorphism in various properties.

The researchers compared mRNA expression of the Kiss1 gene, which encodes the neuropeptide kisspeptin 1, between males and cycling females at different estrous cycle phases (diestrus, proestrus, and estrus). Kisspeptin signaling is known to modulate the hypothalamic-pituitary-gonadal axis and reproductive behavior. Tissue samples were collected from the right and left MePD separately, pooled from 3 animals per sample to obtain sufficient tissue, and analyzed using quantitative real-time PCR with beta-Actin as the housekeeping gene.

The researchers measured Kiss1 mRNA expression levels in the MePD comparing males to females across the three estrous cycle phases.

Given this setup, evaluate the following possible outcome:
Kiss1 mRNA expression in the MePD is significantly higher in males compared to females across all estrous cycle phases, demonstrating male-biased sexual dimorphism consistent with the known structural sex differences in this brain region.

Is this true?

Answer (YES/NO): NO